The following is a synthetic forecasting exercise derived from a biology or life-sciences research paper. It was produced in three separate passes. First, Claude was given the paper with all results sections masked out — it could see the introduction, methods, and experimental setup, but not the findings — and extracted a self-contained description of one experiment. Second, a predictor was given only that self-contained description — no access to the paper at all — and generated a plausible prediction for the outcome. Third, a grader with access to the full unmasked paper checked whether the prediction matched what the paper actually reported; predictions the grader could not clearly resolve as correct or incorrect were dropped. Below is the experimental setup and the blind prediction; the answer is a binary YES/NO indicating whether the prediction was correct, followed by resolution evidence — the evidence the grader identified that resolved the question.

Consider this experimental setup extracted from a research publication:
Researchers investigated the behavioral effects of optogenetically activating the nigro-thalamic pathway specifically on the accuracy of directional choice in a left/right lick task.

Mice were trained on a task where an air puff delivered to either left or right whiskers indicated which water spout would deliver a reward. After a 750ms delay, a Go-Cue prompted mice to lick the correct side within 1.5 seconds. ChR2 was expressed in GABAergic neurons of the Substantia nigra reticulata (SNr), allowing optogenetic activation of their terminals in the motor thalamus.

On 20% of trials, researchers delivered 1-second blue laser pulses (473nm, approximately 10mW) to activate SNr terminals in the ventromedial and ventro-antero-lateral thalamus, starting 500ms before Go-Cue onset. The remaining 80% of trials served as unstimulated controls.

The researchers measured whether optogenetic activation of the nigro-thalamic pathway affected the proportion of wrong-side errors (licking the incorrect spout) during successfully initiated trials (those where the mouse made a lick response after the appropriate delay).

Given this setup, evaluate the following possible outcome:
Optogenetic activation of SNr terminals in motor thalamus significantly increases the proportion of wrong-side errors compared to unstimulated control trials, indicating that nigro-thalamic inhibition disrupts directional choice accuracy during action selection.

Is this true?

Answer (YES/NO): NO